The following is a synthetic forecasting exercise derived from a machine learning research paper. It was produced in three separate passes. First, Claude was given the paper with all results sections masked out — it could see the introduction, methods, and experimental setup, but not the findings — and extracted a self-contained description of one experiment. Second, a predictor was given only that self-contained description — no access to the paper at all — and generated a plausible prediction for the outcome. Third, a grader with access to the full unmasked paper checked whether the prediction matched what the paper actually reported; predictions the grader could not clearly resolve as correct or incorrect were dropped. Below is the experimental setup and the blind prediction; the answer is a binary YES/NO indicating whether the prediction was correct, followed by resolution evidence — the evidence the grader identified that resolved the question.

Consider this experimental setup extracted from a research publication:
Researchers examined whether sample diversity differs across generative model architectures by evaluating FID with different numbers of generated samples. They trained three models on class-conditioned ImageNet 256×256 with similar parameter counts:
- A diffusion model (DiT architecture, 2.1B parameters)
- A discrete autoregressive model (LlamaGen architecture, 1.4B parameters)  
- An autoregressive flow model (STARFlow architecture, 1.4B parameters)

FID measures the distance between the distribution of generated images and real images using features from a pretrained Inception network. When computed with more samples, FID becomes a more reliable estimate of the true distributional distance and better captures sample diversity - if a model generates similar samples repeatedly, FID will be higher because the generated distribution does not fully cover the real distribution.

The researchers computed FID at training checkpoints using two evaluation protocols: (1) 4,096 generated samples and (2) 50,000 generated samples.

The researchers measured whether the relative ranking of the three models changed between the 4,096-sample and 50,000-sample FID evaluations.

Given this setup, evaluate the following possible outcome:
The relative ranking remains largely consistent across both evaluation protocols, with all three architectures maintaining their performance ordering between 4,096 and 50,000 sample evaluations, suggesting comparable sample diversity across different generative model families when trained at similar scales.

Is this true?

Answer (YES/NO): NO